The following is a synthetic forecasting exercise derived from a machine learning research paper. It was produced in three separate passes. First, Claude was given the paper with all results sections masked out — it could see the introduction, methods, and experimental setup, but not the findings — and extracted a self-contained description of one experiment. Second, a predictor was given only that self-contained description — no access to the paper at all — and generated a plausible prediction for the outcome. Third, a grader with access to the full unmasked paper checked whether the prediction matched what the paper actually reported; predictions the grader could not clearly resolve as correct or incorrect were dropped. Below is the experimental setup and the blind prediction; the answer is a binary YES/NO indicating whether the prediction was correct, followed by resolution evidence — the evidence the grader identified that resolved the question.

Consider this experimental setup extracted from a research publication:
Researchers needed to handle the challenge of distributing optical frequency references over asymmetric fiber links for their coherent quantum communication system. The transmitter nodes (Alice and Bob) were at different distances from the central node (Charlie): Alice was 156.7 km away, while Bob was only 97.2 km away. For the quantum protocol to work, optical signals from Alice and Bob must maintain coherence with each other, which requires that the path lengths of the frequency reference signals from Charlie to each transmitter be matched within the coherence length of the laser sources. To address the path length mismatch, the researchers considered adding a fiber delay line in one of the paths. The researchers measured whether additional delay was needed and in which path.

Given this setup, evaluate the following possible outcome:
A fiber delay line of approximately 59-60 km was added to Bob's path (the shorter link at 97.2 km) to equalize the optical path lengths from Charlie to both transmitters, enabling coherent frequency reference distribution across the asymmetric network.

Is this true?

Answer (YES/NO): NO